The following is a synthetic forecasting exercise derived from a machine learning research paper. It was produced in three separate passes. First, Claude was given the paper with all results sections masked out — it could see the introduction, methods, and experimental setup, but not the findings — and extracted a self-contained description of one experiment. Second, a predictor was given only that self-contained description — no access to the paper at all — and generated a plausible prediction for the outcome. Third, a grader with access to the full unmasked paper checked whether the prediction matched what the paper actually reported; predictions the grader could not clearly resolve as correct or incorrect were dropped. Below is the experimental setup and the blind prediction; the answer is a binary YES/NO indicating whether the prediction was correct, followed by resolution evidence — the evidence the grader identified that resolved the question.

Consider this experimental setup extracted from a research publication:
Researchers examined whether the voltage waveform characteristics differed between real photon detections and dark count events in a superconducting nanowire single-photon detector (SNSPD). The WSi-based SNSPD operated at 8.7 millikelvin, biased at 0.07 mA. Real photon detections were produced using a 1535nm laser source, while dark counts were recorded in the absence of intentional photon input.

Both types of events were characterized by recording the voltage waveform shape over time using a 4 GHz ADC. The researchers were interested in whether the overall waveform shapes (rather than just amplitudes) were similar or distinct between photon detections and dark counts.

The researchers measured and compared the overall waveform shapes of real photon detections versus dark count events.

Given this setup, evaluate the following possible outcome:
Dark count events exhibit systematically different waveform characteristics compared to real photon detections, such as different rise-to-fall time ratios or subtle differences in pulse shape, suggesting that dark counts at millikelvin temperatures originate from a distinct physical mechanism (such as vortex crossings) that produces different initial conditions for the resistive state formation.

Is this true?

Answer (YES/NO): NO